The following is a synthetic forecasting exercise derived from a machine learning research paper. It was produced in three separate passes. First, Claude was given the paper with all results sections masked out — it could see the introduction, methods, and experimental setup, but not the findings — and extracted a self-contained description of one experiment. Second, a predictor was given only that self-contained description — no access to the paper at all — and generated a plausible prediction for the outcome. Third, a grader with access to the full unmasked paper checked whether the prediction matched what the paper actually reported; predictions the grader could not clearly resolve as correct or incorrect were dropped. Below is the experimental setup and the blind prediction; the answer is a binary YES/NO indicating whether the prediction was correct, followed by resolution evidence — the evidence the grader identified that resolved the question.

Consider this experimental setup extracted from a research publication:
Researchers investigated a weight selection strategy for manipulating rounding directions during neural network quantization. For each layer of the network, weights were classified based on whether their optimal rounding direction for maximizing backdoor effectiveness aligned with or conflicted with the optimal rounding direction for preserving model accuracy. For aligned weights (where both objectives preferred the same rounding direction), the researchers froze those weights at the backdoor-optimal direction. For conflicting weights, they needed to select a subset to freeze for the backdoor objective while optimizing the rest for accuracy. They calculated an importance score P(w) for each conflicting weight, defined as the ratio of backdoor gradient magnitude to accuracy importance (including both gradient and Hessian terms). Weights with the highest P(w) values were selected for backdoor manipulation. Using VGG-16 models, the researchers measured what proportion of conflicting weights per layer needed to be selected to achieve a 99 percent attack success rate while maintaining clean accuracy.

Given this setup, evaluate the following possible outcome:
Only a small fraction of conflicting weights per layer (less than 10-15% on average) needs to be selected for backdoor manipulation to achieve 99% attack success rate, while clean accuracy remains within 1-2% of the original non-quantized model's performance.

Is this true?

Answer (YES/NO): YES